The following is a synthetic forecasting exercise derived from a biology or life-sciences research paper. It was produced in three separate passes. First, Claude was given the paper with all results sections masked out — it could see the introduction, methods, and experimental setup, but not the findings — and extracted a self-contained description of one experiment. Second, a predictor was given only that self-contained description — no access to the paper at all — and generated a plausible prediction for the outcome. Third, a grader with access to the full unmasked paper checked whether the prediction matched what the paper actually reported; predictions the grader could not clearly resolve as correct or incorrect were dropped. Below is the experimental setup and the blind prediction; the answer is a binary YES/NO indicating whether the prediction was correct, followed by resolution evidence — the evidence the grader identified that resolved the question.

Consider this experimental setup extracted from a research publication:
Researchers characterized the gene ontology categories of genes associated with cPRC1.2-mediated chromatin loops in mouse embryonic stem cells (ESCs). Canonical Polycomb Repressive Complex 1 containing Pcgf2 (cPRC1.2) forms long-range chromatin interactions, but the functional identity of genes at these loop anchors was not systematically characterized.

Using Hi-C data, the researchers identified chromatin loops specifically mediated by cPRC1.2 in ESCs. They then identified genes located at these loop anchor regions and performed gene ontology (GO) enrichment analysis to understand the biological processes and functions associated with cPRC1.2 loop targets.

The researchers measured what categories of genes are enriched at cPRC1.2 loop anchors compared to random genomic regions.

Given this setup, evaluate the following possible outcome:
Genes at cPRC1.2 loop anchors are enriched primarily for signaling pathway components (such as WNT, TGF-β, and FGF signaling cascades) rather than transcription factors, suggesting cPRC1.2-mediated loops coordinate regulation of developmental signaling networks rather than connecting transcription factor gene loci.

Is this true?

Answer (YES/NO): NO